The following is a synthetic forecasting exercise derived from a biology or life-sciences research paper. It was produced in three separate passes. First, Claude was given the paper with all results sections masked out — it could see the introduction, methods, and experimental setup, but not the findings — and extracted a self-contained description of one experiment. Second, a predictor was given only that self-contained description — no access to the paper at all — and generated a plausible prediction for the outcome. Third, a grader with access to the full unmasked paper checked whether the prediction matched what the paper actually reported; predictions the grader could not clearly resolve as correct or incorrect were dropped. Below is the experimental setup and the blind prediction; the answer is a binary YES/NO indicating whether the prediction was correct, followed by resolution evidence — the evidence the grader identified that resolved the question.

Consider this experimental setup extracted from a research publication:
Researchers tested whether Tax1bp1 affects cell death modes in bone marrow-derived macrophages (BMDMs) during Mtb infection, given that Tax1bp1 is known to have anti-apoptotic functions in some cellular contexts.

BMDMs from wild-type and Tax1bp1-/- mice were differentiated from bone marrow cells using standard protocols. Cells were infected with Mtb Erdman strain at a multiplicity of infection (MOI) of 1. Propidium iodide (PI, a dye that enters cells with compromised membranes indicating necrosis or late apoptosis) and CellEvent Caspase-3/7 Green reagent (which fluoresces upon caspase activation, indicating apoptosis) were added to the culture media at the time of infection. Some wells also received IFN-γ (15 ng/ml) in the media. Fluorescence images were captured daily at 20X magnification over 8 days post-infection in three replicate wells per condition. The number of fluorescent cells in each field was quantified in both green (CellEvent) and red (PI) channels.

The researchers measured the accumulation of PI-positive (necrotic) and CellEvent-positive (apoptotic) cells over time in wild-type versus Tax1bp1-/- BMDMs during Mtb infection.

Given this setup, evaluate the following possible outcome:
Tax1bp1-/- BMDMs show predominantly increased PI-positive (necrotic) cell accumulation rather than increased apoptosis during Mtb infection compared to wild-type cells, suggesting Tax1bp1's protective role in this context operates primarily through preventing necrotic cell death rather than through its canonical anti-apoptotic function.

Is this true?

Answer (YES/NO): NO